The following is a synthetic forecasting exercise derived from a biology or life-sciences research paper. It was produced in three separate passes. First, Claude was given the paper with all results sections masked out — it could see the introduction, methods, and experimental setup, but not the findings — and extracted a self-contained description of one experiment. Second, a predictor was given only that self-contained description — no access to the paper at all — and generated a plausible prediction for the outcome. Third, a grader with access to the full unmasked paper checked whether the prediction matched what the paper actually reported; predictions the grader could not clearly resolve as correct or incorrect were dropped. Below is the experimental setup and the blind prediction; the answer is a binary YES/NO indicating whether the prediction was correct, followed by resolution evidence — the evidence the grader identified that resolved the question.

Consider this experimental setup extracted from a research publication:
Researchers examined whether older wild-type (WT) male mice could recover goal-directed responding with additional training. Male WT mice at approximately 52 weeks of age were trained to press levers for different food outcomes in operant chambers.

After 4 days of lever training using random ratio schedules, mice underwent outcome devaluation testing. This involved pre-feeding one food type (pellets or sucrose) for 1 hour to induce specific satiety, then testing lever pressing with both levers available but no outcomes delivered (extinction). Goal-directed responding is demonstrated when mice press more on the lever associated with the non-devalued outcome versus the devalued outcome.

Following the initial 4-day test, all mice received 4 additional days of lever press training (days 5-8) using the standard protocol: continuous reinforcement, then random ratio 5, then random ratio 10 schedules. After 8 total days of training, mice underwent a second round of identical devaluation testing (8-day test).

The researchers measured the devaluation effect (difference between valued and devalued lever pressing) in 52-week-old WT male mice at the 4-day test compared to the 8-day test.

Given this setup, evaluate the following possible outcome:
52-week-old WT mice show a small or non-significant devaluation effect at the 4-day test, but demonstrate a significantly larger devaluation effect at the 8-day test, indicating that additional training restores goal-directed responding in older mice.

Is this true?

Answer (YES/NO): YES